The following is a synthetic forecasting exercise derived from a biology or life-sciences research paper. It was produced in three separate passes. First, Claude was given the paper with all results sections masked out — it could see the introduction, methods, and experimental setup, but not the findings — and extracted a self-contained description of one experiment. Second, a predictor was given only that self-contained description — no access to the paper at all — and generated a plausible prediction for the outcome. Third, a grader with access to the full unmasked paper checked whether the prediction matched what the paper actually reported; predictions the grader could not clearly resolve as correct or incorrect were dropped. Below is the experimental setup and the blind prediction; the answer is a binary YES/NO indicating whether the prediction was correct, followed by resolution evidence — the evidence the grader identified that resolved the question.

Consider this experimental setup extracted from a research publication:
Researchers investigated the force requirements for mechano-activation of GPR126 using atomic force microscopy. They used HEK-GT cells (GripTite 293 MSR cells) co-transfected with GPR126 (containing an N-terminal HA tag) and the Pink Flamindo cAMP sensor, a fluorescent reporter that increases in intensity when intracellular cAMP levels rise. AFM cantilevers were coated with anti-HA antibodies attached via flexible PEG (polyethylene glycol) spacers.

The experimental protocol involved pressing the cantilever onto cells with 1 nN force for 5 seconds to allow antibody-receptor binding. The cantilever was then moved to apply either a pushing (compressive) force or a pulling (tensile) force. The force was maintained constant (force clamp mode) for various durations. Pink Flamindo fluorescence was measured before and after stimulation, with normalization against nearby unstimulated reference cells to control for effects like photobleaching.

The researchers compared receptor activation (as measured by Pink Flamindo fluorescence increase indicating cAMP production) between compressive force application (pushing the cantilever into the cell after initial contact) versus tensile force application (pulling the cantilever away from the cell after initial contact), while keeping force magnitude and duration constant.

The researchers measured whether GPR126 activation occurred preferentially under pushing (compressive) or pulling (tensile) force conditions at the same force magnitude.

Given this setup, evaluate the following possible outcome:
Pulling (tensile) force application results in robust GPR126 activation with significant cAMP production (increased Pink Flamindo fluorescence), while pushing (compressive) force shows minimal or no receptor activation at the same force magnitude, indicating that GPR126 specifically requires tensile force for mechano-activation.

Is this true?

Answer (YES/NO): NO